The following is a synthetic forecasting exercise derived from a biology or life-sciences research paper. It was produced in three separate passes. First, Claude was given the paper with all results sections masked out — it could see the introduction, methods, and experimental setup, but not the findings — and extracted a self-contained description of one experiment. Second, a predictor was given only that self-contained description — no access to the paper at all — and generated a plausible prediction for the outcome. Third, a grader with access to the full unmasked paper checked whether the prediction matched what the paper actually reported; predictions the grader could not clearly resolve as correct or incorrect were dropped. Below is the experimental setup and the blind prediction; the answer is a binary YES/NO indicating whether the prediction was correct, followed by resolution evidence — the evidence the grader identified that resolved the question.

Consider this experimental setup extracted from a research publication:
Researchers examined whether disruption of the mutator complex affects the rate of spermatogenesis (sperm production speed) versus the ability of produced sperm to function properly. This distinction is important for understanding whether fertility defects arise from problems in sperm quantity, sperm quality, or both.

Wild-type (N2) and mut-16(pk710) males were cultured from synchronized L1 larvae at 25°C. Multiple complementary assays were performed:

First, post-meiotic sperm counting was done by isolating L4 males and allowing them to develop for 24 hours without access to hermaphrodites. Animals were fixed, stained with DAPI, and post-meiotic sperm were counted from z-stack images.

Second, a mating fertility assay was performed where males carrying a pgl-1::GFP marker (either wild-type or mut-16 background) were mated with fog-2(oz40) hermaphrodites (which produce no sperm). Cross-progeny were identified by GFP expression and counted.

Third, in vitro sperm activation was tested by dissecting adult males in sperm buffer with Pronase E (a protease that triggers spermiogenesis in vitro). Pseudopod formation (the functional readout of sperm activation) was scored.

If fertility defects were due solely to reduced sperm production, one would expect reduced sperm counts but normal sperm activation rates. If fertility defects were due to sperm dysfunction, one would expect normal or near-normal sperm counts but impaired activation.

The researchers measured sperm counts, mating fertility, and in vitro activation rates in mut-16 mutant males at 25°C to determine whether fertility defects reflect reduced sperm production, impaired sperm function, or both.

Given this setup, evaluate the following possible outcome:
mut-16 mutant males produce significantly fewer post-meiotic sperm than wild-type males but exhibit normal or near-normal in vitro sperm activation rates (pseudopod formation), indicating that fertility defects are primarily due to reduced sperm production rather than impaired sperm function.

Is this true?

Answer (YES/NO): NO